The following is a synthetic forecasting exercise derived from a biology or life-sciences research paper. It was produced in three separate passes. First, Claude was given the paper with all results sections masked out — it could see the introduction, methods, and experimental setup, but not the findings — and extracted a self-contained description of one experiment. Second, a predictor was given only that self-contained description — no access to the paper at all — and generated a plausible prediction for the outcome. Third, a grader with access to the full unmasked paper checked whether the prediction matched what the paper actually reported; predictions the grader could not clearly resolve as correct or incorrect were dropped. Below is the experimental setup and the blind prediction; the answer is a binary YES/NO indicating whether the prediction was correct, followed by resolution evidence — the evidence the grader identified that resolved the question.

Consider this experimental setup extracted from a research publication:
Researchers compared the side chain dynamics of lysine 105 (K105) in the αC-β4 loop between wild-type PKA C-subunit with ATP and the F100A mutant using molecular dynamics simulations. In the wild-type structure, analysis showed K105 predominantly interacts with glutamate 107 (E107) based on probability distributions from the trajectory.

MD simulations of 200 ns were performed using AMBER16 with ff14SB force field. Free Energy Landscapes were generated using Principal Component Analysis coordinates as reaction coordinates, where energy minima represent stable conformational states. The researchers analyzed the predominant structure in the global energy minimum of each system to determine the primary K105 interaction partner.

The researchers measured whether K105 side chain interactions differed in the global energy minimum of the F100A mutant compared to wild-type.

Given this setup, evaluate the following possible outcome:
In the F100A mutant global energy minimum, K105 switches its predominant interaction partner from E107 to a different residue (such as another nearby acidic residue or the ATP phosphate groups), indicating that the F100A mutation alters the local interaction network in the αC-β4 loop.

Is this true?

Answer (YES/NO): YES